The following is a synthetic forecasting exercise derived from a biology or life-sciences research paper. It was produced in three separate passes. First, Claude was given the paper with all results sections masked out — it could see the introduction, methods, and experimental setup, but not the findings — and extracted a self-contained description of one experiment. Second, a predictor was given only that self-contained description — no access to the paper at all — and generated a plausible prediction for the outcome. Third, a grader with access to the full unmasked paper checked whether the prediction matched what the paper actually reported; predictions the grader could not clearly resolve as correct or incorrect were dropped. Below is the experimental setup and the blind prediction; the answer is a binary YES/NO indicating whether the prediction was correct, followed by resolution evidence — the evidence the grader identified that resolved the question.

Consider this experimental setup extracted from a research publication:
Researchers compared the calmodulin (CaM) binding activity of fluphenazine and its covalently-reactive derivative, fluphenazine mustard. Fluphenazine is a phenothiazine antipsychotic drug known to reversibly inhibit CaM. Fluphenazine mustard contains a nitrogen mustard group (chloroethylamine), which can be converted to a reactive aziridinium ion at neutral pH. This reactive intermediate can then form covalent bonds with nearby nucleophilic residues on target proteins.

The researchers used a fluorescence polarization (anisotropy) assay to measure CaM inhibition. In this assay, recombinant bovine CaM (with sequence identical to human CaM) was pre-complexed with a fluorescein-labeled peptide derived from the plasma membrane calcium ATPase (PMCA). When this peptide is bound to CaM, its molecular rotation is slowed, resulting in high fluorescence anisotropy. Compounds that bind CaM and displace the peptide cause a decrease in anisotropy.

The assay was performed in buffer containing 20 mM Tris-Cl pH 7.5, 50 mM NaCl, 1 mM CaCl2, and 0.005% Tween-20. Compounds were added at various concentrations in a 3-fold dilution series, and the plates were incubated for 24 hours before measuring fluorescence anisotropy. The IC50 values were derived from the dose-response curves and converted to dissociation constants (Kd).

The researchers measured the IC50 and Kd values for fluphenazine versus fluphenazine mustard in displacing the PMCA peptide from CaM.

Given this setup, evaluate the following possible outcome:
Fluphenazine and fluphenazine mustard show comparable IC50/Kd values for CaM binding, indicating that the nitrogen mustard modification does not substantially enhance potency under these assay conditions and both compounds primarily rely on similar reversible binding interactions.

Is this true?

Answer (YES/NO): YES